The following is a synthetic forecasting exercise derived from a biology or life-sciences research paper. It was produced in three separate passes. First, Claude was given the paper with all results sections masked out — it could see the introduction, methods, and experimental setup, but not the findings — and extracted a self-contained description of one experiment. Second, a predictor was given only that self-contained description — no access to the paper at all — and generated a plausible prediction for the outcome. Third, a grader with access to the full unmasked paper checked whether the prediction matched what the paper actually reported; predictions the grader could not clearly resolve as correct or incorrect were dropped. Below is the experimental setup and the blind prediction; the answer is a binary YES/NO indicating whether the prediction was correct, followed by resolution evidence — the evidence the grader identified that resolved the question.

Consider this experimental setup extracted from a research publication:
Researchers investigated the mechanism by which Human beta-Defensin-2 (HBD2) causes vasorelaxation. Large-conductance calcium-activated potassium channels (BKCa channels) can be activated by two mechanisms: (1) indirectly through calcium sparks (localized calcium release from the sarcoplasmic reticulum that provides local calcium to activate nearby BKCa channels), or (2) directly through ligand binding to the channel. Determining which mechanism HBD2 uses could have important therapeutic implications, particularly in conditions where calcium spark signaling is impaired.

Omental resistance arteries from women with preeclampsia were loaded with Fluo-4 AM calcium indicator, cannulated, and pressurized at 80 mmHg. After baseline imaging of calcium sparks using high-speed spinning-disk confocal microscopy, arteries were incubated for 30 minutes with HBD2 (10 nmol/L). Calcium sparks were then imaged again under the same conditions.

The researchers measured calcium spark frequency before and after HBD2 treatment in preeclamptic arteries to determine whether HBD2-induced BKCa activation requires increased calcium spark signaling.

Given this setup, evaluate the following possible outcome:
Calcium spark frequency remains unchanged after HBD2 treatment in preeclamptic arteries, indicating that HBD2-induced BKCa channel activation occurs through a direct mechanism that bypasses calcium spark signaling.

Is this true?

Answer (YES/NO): YES